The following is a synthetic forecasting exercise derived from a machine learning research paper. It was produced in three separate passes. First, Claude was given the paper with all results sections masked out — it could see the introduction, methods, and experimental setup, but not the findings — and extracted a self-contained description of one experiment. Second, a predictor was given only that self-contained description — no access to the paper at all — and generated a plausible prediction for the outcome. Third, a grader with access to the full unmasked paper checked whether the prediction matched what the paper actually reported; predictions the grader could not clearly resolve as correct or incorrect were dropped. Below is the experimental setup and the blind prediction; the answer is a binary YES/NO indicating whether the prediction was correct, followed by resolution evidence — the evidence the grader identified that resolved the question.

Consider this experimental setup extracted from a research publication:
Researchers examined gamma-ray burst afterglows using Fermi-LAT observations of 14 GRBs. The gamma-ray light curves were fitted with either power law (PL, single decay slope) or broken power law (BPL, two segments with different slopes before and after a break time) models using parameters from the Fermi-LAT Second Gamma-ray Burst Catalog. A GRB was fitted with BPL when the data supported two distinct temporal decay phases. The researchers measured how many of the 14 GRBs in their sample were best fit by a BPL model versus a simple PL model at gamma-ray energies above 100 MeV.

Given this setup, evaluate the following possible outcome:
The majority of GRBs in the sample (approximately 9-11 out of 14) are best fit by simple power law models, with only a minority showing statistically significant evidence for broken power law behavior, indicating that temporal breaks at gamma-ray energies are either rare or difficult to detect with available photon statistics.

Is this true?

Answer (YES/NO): NO